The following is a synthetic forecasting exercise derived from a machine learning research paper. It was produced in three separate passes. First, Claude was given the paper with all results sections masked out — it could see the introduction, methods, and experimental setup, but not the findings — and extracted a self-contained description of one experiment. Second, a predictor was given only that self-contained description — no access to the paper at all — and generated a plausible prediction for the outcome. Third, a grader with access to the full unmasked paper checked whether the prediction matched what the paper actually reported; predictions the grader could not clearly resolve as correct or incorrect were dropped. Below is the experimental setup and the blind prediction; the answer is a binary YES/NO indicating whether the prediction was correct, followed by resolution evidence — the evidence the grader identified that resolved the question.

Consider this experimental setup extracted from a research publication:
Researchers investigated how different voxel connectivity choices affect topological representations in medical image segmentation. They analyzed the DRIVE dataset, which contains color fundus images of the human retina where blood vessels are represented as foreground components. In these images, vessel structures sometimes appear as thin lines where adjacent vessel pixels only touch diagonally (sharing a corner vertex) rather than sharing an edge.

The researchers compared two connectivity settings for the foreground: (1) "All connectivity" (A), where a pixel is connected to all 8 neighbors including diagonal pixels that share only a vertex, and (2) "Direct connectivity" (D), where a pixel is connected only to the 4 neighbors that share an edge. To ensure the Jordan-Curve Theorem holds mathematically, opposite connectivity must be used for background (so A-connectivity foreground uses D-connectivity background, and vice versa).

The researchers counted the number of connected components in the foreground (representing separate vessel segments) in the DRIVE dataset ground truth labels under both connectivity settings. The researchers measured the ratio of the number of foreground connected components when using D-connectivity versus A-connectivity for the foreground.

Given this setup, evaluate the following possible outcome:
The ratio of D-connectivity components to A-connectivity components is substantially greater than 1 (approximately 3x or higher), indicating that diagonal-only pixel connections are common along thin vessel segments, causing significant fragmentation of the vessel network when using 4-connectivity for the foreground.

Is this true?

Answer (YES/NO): YES